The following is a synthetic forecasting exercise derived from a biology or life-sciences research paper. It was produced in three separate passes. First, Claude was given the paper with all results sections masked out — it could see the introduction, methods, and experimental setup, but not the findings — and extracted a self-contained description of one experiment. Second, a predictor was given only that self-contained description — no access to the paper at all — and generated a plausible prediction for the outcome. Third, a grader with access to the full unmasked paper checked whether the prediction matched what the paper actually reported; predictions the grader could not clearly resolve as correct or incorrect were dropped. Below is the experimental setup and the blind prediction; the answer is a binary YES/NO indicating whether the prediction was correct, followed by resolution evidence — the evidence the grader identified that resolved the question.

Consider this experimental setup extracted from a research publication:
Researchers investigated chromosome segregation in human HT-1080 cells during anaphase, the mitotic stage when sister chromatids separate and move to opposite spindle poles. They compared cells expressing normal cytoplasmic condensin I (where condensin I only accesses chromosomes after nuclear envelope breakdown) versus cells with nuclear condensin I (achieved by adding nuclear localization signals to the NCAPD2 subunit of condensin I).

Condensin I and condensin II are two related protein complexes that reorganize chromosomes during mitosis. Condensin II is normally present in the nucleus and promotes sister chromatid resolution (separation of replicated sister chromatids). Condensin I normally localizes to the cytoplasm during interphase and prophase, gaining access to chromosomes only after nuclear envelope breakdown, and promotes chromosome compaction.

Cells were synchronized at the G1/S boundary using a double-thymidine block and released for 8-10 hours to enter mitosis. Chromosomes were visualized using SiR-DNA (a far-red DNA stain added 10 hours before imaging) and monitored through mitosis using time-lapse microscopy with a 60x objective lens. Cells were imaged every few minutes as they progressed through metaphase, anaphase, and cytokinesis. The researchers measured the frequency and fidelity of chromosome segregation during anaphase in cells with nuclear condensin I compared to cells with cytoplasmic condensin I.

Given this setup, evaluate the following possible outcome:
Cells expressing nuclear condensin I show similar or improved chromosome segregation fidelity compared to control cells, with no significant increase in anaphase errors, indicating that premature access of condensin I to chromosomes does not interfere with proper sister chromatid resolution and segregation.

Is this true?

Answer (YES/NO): NO